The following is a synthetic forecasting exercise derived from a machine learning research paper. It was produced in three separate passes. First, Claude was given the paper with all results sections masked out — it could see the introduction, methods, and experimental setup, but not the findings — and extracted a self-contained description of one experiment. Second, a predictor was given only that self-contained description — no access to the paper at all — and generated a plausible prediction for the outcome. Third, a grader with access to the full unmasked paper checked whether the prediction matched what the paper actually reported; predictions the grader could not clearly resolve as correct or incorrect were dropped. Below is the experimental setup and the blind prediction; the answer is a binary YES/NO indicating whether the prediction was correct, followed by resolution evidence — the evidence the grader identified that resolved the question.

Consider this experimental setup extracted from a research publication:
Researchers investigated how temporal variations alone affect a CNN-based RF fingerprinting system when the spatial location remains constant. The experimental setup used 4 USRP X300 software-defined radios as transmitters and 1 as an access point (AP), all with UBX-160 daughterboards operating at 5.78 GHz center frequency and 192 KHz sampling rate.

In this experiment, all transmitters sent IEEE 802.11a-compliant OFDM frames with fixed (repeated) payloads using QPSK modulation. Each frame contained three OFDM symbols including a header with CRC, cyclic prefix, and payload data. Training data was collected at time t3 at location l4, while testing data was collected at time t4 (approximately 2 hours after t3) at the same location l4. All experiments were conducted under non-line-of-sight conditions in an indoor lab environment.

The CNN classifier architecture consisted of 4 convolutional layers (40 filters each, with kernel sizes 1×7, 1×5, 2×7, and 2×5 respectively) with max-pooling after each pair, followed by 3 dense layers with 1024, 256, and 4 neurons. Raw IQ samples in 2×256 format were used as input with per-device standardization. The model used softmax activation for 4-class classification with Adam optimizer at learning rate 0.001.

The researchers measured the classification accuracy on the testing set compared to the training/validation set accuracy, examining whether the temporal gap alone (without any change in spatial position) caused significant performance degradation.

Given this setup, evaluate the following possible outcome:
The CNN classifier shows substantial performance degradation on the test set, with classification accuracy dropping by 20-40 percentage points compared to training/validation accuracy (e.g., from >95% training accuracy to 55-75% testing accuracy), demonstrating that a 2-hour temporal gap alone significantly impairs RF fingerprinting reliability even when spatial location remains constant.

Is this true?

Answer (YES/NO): NO